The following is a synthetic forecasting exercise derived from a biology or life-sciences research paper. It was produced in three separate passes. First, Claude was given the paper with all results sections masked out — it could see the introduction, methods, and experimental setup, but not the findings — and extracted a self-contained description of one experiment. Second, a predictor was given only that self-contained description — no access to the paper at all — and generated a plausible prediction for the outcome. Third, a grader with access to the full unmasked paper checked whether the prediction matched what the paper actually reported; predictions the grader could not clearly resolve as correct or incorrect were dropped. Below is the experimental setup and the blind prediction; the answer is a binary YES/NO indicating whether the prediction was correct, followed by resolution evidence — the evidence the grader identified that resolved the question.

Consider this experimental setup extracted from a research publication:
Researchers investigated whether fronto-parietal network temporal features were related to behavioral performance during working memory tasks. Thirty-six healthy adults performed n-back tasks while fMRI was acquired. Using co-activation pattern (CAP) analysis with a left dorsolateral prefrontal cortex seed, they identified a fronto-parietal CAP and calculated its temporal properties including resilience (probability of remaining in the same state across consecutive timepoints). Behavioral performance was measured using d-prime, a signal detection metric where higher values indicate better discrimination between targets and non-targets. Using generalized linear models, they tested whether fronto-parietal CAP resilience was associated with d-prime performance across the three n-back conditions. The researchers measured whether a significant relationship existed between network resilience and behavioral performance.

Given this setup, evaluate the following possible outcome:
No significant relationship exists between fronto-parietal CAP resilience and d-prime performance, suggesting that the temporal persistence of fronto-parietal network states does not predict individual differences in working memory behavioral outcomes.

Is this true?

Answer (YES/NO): YES